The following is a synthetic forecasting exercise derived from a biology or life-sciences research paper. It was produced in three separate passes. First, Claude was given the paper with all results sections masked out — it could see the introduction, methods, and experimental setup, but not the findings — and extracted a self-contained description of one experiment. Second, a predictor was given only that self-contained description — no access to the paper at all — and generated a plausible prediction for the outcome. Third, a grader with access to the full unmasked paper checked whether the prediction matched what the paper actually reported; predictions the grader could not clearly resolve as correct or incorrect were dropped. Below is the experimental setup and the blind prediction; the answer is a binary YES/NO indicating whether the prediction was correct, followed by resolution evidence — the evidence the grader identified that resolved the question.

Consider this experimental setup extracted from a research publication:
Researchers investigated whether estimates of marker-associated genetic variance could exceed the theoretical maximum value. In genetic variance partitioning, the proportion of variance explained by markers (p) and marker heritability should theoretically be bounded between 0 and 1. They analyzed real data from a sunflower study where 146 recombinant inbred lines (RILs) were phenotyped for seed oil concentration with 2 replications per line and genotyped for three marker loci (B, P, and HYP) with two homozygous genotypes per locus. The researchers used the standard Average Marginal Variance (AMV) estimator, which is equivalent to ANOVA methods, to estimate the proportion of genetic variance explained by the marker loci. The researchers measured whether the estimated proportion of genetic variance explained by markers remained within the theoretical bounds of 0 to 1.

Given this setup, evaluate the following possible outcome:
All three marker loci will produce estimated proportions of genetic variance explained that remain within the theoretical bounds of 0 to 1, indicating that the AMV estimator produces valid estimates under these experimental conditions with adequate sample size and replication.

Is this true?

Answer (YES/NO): NO